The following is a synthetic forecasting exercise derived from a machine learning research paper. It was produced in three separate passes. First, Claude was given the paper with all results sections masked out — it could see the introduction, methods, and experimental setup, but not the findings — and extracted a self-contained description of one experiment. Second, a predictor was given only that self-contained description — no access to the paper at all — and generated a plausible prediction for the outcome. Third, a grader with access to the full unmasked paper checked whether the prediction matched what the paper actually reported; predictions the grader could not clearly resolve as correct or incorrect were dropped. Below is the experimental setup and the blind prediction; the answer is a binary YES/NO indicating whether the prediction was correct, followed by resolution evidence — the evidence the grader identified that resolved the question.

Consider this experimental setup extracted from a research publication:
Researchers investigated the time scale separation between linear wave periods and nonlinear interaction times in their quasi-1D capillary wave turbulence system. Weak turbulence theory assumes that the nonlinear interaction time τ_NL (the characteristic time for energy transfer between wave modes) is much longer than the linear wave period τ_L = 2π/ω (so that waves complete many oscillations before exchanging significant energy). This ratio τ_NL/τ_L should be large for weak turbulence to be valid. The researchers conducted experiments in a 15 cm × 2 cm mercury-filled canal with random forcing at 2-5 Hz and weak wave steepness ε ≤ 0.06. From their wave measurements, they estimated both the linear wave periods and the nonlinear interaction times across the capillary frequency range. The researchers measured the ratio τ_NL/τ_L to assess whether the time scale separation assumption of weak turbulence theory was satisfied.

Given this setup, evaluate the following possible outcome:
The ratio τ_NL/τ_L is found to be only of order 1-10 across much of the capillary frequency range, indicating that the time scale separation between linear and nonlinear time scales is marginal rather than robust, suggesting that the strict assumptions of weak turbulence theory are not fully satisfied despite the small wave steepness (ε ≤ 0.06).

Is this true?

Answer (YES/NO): NO